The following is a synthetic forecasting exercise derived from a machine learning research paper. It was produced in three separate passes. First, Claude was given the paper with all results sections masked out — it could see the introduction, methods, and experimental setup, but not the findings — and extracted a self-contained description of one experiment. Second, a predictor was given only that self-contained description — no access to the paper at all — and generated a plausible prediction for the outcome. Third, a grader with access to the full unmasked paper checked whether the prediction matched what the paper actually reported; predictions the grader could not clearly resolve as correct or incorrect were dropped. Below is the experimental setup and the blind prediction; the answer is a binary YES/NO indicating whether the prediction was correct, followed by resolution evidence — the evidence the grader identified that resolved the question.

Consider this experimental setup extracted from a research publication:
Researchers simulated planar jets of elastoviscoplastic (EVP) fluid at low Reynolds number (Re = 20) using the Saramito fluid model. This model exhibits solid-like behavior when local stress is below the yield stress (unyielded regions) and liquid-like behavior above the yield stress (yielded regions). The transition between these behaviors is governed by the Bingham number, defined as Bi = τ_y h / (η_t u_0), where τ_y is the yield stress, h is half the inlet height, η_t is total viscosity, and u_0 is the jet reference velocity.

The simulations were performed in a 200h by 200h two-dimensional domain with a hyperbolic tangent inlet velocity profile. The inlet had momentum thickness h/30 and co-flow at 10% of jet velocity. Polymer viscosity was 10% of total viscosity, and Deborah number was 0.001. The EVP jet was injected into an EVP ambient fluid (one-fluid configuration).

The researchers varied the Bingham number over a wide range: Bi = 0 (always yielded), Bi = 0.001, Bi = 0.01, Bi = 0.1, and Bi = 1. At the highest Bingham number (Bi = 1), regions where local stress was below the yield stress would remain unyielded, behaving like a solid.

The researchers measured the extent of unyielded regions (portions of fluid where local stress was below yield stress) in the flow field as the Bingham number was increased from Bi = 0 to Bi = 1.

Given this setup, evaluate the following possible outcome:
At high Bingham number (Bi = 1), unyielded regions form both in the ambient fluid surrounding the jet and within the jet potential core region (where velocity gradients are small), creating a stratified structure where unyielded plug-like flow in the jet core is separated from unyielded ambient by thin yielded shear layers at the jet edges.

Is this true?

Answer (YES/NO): NO